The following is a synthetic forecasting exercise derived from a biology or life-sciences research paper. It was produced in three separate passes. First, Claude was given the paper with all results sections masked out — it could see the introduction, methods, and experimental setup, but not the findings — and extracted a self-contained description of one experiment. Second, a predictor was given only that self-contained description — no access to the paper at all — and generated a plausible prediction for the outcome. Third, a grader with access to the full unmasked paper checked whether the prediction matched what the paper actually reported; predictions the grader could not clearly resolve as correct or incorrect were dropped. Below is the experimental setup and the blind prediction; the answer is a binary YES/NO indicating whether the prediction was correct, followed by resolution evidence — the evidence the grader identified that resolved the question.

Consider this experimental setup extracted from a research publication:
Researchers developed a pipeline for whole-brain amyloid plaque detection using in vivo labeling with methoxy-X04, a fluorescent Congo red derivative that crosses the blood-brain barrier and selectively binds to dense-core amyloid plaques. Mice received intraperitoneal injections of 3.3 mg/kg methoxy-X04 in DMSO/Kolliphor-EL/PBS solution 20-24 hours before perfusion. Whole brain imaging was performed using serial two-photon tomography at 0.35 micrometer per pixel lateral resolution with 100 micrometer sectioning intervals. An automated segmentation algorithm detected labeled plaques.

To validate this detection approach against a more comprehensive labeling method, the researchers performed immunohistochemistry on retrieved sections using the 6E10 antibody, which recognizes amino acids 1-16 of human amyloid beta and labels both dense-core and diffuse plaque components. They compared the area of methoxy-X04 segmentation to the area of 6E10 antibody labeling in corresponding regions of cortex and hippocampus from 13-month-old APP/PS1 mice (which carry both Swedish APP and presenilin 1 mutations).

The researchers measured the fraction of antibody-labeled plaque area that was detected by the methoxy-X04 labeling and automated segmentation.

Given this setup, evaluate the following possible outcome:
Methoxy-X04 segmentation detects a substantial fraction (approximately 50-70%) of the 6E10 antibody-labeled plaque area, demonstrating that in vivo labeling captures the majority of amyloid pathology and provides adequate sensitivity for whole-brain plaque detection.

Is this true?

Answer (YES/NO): NO